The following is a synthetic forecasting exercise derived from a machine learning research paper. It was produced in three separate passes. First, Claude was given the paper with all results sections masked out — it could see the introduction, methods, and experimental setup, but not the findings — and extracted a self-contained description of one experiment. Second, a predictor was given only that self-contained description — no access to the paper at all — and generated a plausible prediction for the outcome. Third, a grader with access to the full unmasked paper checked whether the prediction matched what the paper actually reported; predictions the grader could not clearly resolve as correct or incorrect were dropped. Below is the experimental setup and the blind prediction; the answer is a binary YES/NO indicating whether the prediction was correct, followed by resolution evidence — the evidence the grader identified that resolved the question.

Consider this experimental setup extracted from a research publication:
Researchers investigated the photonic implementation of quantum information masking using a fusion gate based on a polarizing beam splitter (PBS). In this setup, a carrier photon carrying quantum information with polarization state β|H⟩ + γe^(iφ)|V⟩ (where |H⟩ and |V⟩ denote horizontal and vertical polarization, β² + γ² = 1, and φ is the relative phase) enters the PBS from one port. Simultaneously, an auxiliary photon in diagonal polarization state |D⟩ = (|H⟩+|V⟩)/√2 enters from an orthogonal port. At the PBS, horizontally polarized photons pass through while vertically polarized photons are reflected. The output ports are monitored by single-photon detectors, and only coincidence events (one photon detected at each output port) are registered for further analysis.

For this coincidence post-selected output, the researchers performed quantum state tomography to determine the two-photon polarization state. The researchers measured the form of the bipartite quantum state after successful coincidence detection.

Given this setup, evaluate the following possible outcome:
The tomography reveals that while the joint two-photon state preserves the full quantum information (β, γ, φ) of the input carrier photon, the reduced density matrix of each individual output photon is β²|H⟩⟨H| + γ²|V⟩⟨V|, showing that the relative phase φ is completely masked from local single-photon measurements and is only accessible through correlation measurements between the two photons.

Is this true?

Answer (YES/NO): YES